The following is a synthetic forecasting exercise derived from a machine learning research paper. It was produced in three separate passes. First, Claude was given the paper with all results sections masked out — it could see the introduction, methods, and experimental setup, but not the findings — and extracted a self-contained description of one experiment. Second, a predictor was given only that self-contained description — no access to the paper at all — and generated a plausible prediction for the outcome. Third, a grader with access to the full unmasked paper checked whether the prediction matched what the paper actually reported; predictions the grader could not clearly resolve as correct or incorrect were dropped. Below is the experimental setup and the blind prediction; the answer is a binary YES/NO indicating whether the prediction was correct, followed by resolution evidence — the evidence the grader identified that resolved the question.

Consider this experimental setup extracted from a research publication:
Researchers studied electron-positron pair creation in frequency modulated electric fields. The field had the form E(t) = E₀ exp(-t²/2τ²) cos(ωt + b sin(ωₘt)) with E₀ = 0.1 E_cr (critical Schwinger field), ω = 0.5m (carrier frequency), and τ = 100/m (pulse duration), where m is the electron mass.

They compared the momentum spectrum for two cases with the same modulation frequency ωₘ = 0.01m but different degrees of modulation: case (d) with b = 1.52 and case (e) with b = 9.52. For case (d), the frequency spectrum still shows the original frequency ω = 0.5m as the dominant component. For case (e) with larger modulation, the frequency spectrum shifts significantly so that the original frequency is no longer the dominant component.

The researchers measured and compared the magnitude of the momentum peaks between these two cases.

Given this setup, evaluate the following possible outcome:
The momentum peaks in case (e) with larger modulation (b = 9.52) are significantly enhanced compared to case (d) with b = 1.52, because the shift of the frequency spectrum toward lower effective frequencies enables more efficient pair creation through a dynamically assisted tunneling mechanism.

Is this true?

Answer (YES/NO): NO